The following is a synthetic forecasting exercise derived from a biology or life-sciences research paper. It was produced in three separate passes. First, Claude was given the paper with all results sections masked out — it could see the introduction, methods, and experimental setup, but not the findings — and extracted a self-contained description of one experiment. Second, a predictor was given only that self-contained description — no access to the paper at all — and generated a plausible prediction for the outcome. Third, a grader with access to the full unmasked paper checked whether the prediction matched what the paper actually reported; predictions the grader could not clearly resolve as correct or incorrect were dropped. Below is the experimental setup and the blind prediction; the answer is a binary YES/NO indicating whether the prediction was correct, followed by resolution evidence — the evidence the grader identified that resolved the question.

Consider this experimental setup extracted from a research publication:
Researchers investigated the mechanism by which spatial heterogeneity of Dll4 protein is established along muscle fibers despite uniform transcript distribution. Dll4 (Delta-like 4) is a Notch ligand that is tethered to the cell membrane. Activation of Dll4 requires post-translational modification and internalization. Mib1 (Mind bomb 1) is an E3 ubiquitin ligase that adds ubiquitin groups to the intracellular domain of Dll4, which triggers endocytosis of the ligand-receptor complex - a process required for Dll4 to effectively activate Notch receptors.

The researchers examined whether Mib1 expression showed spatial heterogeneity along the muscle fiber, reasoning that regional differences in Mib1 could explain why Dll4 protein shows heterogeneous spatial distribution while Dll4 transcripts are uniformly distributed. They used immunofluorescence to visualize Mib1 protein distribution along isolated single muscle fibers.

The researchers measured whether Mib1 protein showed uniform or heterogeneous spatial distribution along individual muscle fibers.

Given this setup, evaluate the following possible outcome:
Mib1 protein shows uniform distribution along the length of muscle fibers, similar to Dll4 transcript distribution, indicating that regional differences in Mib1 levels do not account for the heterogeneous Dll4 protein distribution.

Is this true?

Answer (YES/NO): NO